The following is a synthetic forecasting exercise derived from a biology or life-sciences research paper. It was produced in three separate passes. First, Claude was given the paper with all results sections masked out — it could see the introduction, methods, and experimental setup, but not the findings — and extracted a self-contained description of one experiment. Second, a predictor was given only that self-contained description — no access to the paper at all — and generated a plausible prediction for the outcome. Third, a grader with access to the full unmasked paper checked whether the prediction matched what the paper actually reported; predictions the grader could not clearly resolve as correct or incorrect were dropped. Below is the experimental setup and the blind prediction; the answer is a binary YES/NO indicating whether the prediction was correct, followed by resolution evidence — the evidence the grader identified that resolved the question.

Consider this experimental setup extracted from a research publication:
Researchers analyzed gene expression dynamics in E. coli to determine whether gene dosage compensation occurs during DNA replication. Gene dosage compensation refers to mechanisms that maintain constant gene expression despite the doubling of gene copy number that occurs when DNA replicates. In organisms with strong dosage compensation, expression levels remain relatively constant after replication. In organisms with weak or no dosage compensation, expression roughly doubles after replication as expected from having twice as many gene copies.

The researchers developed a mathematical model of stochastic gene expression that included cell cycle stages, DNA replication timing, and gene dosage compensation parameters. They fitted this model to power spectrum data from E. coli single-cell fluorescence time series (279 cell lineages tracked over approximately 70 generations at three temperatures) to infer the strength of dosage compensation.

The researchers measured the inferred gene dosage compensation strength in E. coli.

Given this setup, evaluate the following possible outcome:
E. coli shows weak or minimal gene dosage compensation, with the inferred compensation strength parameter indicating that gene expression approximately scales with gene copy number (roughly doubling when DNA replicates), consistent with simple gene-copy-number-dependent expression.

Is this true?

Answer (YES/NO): YES